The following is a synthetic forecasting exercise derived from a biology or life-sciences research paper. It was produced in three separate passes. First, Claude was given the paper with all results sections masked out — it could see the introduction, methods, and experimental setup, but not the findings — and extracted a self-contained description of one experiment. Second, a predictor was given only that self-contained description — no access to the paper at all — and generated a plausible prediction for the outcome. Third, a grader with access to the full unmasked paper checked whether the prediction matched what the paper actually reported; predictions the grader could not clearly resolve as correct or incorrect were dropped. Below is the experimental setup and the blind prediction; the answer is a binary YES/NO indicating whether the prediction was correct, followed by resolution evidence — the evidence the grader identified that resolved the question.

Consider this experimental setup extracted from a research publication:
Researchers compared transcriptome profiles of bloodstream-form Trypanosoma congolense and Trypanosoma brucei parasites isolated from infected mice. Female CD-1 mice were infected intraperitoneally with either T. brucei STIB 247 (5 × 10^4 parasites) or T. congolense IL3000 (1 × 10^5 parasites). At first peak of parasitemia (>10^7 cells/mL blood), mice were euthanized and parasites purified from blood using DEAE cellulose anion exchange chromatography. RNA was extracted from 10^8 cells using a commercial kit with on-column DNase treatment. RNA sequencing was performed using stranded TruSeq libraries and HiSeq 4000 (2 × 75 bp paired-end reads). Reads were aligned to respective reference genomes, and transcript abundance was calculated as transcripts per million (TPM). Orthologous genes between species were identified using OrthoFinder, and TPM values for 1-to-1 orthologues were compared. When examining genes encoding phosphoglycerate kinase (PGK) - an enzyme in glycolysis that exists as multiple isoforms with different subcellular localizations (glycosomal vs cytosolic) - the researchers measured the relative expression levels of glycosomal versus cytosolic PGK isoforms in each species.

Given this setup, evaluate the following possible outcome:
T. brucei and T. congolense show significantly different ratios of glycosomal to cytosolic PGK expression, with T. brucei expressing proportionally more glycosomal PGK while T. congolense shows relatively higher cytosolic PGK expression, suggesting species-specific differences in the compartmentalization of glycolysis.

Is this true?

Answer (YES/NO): YES